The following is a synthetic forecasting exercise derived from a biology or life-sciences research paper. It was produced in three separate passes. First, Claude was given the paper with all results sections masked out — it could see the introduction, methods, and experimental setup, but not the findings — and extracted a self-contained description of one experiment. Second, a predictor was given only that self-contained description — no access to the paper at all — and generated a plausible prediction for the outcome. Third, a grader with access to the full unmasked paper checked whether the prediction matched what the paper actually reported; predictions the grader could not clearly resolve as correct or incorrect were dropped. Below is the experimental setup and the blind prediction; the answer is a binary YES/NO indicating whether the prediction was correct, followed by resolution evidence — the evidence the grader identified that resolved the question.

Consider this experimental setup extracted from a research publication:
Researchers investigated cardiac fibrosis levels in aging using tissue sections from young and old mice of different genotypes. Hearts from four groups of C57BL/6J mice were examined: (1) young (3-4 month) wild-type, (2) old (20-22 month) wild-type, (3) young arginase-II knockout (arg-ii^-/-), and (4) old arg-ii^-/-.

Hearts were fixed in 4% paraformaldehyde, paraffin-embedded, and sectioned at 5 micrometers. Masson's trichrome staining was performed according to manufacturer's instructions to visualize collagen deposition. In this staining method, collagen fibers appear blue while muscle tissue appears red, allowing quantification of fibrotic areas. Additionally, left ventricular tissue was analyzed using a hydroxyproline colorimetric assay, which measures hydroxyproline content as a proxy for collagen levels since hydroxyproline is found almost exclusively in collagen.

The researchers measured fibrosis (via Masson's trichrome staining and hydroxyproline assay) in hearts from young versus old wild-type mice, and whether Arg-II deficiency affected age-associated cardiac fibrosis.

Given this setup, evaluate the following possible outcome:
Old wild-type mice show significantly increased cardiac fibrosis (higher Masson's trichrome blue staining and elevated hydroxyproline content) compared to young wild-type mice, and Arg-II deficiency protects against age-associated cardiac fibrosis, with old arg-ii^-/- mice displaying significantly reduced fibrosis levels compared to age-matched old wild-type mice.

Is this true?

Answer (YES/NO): YES